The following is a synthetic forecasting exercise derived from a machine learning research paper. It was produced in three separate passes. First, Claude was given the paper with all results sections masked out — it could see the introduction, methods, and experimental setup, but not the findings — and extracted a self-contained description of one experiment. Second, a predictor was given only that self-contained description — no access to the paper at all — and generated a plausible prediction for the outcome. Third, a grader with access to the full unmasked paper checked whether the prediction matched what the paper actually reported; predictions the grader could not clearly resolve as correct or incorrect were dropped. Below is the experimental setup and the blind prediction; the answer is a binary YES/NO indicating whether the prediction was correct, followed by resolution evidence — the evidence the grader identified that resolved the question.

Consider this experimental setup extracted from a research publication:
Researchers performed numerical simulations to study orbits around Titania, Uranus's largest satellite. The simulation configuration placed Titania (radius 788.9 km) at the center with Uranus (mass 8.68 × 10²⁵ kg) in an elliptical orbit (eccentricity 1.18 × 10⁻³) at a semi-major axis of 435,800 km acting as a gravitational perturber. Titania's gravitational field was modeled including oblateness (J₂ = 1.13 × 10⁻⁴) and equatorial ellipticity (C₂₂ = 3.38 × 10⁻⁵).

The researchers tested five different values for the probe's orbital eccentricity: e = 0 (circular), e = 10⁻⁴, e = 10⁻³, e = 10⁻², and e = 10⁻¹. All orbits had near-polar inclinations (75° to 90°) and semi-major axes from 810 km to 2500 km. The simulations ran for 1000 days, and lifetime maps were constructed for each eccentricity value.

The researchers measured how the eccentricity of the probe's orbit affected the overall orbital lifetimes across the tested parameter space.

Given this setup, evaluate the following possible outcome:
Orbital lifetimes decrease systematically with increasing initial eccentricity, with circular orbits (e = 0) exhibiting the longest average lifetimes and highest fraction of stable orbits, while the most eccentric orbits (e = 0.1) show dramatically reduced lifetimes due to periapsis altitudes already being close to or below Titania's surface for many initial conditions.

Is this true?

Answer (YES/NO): NO